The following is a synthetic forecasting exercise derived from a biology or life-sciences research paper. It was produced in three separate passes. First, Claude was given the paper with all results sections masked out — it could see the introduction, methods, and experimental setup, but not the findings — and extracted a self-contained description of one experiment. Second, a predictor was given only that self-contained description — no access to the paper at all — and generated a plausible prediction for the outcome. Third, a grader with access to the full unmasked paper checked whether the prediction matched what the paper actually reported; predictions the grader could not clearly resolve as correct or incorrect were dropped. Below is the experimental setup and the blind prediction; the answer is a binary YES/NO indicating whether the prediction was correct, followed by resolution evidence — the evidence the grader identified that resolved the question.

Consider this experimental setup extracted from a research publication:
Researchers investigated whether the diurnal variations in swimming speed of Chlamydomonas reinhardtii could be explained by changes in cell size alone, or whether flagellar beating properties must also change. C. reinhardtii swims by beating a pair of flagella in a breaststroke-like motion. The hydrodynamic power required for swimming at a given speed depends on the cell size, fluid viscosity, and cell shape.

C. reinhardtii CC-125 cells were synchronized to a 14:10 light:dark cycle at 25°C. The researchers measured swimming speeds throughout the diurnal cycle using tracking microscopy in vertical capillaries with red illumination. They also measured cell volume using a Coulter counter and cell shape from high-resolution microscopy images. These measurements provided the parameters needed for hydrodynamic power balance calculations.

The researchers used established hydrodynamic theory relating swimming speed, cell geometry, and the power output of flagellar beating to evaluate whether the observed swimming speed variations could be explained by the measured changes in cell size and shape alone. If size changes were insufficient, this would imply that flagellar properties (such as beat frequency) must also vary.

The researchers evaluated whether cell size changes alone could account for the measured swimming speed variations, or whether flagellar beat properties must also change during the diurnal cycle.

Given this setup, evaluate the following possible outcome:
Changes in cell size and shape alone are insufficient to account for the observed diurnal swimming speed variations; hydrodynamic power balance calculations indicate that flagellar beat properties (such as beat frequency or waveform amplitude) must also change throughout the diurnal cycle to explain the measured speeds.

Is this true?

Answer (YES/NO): YES